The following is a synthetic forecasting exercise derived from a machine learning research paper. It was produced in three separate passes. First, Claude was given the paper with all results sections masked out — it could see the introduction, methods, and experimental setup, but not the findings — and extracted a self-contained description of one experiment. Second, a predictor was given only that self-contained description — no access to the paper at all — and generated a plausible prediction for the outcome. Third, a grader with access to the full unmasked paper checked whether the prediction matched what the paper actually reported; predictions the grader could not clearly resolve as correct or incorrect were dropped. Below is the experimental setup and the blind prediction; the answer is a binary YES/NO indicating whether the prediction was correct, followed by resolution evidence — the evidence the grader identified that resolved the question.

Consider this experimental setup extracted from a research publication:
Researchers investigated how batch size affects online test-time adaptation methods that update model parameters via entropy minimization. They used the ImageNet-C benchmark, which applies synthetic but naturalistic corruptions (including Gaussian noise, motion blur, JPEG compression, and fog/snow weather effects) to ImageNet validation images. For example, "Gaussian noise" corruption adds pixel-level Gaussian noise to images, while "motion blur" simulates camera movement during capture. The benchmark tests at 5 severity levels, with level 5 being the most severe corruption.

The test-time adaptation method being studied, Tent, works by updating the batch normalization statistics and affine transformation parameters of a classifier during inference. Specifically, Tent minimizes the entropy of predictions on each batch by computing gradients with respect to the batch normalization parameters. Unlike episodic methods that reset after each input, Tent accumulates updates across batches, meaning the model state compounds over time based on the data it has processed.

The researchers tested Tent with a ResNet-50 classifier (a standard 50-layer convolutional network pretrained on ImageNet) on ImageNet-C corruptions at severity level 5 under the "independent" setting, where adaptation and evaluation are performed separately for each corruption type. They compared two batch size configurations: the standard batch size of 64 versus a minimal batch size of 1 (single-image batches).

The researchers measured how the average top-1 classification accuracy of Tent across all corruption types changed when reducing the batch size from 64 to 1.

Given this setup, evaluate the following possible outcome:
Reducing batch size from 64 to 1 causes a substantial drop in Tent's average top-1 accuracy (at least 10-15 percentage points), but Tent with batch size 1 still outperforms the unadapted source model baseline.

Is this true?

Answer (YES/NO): NO